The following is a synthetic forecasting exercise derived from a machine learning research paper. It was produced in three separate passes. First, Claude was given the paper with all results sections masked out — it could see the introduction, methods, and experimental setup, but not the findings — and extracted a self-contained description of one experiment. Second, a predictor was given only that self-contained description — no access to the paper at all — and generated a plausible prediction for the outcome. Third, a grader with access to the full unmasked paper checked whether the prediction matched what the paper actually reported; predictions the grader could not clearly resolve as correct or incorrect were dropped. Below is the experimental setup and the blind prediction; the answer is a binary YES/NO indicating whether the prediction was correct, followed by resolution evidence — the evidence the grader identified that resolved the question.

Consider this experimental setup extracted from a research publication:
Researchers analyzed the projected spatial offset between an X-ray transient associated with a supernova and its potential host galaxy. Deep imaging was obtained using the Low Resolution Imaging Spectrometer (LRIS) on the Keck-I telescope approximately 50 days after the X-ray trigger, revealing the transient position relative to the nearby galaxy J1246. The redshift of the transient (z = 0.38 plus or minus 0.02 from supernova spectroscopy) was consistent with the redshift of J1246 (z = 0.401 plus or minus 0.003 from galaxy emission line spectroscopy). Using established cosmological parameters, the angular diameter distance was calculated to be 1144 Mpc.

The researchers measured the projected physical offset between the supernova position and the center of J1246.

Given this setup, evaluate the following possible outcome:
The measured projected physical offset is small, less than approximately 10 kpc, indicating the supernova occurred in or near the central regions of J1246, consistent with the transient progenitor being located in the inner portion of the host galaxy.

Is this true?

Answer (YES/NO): NO